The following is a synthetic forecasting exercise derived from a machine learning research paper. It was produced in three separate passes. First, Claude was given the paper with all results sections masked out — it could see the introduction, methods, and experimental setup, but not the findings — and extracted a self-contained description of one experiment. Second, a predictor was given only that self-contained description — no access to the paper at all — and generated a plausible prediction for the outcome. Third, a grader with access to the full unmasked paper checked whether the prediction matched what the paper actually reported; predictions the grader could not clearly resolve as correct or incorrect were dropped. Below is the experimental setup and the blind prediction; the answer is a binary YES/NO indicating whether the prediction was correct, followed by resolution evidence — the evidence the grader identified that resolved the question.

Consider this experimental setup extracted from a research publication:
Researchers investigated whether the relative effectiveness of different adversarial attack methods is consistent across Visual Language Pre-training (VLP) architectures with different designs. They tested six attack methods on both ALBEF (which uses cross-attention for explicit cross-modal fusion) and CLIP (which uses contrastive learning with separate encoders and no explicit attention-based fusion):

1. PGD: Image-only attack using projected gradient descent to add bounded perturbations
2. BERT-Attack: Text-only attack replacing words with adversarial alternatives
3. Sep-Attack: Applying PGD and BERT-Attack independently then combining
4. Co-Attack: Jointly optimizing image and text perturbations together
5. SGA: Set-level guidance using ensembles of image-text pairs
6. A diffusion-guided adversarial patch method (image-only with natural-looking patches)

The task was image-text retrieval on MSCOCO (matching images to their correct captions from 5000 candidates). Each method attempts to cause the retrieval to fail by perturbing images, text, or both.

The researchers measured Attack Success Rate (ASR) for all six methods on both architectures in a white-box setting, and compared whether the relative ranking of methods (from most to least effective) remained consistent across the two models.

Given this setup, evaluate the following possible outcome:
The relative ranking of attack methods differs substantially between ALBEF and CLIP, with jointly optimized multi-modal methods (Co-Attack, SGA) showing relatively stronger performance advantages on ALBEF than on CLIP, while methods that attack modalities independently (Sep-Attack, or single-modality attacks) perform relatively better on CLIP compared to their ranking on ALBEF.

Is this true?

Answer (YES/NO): NO